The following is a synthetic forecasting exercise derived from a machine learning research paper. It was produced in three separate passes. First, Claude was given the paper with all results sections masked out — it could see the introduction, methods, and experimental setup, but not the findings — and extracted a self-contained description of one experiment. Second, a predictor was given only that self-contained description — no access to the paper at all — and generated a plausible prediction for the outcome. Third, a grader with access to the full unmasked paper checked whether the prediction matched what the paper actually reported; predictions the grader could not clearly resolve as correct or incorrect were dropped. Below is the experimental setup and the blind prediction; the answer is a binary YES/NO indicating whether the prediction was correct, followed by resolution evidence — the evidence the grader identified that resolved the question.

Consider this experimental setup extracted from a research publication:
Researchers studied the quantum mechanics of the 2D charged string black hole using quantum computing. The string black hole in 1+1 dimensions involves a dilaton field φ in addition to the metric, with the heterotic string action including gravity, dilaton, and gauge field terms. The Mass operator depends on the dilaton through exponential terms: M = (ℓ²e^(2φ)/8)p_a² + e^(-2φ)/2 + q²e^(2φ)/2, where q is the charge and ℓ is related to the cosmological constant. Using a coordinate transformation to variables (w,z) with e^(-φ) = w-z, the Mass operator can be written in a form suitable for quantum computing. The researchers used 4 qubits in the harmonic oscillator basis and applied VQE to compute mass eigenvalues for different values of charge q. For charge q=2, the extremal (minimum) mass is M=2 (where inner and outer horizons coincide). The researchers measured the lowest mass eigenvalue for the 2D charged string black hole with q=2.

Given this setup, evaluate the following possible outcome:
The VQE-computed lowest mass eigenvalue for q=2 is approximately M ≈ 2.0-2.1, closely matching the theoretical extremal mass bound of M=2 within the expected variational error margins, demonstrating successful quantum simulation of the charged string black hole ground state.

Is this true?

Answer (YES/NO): NO